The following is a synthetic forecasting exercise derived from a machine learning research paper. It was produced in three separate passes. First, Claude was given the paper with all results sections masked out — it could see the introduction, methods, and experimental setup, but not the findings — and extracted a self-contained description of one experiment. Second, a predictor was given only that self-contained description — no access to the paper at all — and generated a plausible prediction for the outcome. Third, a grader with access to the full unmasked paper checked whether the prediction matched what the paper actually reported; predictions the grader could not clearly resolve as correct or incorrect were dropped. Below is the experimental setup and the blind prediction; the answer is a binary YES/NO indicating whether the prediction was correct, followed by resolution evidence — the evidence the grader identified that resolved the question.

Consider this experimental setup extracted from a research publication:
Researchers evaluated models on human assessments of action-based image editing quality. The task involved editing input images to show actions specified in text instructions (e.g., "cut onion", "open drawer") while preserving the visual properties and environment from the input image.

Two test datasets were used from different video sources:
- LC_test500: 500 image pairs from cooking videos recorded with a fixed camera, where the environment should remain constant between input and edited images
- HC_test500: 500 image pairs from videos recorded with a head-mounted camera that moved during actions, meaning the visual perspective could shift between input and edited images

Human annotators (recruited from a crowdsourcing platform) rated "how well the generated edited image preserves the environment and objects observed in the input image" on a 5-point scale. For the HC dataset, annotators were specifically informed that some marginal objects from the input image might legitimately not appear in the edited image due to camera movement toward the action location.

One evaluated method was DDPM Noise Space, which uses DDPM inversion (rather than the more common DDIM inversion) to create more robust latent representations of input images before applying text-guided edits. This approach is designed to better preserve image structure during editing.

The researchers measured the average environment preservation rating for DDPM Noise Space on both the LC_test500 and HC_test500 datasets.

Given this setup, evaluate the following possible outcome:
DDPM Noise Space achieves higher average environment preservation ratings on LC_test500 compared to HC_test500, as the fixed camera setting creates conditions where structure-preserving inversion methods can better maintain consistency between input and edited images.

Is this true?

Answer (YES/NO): YES